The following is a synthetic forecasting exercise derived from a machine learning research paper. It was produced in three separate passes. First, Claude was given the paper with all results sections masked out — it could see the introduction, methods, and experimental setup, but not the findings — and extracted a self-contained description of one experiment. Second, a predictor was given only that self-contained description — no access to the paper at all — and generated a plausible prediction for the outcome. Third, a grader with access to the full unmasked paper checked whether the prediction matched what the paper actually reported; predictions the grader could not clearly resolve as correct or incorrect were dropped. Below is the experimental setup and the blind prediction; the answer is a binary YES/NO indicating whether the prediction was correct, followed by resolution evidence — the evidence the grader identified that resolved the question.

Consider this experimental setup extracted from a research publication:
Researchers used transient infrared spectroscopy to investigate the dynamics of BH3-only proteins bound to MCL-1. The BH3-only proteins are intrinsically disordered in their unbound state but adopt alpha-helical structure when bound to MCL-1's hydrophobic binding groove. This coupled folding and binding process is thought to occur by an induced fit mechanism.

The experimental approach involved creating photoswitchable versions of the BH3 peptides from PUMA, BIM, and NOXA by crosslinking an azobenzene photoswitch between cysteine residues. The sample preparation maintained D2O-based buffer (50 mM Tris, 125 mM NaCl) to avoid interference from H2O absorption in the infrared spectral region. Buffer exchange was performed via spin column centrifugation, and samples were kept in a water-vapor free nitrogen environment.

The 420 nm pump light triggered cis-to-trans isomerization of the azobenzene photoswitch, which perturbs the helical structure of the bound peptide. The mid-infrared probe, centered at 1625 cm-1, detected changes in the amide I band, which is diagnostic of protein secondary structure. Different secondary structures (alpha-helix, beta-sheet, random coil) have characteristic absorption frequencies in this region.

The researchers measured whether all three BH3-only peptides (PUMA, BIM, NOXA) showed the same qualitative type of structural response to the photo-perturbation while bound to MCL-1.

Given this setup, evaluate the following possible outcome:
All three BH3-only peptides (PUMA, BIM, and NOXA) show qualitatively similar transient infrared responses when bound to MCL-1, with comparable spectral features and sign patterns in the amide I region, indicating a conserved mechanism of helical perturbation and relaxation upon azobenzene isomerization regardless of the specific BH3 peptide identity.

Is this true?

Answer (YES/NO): YES